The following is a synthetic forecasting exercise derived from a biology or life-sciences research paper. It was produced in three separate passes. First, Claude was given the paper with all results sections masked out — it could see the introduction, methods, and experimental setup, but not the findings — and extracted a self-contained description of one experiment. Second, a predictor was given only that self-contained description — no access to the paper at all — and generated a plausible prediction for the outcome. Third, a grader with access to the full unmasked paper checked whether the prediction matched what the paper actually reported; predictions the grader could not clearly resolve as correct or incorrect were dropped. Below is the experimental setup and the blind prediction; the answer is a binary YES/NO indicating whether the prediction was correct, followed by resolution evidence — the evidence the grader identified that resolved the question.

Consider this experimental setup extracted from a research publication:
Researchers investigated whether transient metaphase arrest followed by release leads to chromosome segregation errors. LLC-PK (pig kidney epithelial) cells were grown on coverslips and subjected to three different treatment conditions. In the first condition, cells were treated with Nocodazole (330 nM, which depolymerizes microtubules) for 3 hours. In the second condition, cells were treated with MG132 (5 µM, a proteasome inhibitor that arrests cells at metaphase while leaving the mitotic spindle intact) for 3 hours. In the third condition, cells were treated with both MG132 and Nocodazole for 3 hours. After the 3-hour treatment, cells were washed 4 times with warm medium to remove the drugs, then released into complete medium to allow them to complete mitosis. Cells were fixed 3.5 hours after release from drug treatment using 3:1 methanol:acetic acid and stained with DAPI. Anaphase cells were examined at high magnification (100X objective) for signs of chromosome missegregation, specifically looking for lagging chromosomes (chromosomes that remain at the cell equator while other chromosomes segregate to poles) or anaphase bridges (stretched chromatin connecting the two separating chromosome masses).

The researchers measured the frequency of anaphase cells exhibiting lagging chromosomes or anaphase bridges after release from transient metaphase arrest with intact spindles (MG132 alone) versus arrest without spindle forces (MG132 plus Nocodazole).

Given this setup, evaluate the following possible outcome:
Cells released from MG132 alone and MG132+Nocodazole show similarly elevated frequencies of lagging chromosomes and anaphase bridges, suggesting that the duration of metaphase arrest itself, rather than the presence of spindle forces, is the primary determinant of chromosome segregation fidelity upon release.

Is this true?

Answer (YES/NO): NO